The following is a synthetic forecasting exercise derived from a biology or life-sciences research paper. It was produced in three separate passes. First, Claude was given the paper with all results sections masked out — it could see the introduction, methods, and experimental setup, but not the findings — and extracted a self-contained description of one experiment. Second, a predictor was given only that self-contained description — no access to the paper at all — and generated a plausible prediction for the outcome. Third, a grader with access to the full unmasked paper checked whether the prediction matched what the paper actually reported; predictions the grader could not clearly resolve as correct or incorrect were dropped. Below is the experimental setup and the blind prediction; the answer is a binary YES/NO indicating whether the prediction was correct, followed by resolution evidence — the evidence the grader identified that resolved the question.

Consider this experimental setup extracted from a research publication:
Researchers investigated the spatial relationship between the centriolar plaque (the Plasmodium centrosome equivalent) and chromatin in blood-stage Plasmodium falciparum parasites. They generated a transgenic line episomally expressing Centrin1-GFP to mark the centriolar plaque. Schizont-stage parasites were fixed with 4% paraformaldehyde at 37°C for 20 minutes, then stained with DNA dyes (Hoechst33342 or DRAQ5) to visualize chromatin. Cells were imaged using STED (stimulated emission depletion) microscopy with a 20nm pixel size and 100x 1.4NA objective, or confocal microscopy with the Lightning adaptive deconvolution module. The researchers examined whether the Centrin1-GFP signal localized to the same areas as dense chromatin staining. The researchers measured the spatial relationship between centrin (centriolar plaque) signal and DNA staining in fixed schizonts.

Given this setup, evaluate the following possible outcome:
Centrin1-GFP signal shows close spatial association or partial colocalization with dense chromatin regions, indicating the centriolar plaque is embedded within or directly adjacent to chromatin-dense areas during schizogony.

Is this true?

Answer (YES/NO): NO